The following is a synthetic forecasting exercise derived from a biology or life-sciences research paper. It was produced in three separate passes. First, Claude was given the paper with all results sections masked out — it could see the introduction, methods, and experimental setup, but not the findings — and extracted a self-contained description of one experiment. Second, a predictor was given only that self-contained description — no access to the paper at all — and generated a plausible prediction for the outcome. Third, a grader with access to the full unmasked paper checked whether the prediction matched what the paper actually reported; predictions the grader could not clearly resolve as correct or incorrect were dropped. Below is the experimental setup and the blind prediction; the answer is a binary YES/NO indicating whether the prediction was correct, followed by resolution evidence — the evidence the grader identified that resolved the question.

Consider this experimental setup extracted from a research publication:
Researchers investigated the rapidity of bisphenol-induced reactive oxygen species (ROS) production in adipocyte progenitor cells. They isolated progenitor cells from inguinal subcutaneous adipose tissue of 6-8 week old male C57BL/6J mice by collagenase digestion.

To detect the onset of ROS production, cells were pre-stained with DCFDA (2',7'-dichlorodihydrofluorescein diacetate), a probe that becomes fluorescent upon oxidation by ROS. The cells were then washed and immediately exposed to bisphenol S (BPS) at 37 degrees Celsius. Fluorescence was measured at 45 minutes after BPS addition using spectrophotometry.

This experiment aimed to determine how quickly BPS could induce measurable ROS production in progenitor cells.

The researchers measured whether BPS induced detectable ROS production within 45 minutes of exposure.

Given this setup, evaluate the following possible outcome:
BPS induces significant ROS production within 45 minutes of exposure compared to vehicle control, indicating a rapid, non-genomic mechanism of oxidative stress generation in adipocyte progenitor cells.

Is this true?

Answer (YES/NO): YES